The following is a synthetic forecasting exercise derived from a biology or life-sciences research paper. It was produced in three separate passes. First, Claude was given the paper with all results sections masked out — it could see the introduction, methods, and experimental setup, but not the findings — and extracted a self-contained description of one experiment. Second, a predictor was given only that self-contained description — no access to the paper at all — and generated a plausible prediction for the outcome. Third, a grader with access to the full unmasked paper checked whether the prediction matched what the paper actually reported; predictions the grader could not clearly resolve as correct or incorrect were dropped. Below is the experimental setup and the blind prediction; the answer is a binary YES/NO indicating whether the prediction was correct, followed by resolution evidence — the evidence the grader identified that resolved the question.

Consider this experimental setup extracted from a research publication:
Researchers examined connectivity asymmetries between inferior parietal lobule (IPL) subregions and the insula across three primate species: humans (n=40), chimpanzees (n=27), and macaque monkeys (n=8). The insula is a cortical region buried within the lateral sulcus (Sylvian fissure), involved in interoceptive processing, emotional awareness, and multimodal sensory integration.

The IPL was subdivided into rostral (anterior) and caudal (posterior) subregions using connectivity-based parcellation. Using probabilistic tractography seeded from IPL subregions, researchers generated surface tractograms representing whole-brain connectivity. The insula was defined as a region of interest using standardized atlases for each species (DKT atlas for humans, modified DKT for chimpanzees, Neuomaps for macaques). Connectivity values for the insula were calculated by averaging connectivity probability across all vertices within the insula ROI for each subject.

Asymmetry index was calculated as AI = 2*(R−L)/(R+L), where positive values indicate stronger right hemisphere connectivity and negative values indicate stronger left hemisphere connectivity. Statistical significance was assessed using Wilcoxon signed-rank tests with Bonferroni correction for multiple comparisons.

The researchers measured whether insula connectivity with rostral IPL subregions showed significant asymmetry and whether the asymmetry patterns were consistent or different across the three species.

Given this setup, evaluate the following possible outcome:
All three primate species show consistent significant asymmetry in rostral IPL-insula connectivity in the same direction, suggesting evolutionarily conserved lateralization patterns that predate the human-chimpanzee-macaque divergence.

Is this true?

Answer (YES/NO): NO